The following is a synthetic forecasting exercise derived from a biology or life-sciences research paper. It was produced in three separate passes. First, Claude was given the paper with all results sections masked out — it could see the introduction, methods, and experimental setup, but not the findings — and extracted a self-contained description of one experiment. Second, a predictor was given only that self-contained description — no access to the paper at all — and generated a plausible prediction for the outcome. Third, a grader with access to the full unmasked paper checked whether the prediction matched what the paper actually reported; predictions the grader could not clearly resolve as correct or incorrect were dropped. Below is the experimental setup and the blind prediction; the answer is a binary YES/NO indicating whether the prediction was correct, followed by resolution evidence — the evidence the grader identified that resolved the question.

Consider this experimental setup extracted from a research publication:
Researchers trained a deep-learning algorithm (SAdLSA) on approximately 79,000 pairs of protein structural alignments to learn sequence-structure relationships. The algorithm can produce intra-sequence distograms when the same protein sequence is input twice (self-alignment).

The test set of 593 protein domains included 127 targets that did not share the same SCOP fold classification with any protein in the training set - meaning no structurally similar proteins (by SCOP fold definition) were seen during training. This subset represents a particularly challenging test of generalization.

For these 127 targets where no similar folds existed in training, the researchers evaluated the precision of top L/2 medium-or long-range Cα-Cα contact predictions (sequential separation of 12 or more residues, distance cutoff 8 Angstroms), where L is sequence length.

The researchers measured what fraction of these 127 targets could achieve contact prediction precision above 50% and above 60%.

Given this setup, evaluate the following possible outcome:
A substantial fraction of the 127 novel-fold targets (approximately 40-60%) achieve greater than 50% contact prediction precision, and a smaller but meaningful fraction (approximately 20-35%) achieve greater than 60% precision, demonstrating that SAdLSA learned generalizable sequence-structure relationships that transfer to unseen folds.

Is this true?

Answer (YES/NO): NO